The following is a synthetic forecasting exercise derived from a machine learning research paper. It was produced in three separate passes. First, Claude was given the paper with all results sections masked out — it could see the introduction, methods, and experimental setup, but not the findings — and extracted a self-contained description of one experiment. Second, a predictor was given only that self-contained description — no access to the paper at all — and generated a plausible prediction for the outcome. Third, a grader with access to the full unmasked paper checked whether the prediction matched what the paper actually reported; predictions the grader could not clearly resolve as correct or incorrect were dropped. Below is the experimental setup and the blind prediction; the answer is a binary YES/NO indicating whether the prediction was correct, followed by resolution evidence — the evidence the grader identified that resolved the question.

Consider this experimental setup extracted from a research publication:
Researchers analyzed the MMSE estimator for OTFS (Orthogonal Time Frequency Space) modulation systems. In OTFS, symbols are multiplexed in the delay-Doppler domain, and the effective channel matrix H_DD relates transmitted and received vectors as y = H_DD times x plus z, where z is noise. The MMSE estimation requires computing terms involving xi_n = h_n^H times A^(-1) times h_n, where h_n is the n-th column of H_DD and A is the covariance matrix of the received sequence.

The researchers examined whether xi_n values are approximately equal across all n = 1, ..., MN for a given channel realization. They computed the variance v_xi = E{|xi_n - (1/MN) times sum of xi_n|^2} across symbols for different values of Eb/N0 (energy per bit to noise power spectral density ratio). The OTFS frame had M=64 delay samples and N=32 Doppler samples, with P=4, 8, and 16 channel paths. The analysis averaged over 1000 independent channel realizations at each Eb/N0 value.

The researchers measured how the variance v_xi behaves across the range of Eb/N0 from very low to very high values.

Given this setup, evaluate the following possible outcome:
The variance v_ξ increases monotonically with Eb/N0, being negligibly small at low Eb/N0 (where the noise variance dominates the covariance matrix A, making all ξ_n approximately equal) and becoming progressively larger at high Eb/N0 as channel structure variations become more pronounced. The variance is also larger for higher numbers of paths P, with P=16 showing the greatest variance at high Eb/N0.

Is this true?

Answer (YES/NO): NO